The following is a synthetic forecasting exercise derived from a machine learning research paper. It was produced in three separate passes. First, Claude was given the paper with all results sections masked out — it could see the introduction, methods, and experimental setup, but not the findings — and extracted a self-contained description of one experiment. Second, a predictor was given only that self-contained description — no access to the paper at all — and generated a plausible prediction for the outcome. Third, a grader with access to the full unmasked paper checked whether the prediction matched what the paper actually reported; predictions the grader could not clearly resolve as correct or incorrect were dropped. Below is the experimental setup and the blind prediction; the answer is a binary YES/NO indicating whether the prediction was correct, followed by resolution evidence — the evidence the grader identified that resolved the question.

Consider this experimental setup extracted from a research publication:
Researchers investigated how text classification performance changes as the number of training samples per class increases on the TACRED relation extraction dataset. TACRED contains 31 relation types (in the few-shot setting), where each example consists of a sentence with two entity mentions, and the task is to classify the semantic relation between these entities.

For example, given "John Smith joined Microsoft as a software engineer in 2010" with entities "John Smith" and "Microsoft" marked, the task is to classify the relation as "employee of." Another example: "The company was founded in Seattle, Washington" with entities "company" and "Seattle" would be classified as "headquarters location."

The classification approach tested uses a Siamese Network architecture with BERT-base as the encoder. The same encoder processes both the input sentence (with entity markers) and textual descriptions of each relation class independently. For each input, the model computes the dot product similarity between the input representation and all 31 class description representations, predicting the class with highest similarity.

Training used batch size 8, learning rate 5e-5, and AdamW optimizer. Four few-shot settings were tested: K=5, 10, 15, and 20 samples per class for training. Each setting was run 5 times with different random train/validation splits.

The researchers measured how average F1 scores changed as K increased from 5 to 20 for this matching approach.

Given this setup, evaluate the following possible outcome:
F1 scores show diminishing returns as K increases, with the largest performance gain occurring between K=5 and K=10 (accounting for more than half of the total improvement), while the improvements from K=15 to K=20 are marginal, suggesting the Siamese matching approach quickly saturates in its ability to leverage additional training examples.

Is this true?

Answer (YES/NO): NO